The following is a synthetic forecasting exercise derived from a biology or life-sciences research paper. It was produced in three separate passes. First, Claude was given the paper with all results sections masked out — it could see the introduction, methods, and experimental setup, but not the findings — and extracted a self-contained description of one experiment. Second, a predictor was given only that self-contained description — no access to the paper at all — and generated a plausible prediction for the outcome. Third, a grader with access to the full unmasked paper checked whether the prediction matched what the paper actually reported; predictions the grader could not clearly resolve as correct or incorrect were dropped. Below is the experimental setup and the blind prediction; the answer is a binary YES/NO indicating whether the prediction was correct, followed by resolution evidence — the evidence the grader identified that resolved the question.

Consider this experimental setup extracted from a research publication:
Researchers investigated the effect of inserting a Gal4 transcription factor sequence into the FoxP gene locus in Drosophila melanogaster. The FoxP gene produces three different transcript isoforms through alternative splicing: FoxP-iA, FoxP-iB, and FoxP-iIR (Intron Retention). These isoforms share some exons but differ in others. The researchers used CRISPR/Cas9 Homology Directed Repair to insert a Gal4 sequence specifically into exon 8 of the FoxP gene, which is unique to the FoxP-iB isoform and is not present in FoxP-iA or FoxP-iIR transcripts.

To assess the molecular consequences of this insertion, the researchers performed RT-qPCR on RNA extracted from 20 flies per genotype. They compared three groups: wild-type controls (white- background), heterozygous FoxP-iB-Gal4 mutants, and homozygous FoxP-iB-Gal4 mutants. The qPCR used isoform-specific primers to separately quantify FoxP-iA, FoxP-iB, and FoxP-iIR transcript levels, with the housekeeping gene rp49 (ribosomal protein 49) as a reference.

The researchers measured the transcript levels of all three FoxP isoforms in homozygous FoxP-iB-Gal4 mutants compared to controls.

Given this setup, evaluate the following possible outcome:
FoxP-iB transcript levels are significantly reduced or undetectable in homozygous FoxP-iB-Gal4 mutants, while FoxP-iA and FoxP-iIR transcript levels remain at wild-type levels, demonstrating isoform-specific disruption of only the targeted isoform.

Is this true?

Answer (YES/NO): YES